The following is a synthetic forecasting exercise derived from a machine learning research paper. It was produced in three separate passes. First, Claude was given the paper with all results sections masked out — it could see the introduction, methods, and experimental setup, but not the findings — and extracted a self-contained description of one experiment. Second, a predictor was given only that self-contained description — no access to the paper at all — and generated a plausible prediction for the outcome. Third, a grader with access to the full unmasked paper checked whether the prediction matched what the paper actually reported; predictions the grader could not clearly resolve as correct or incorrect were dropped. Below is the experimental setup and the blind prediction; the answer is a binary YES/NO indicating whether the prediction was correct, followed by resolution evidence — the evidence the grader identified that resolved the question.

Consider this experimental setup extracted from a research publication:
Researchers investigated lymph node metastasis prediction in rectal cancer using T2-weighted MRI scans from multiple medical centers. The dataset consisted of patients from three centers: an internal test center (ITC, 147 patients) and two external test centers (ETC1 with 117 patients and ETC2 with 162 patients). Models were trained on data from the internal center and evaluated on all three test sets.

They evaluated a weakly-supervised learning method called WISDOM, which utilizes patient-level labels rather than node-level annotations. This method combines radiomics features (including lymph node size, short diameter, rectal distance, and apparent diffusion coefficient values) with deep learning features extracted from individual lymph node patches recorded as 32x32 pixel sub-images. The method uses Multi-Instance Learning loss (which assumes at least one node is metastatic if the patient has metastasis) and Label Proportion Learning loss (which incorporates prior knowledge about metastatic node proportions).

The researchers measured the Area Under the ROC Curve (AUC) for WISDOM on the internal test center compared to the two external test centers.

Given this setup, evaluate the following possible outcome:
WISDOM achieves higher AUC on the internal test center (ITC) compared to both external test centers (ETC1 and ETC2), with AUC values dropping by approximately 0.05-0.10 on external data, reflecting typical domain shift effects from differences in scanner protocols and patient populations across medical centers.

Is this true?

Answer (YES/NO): NO